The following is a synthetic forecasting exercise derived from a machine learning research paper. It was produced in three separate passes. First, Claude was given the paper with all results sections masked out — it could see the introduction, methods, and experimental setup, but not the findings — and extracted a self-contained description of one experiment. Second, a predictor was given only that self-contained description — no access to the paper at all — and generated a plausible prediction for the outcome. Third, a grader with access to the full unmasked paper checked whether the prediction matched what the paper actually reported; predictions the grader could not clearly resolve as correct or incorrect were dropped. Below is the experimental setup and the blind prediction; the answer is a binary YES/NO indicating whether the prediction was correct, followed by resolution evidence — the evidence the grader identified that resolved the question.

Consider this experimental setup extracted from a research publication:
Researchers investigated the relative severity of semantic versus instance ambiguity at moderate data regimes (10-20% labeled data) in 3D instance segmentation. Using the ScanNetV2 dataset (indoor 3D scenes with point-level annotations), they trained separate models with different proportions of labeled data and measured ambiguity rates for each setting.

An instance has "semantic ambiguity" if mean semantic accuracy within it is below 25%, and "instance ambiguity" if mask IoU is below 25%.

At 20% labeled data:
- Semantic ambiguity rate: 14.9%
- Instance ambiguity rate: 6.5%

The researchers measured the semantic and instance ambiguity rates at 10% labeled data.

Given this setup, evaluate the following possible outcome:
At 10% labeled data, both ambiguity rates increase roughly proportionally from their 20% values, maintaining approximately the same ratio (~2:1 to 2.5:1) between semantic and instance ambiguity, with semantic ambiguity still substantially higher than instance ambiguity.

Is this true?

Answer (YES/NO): NO